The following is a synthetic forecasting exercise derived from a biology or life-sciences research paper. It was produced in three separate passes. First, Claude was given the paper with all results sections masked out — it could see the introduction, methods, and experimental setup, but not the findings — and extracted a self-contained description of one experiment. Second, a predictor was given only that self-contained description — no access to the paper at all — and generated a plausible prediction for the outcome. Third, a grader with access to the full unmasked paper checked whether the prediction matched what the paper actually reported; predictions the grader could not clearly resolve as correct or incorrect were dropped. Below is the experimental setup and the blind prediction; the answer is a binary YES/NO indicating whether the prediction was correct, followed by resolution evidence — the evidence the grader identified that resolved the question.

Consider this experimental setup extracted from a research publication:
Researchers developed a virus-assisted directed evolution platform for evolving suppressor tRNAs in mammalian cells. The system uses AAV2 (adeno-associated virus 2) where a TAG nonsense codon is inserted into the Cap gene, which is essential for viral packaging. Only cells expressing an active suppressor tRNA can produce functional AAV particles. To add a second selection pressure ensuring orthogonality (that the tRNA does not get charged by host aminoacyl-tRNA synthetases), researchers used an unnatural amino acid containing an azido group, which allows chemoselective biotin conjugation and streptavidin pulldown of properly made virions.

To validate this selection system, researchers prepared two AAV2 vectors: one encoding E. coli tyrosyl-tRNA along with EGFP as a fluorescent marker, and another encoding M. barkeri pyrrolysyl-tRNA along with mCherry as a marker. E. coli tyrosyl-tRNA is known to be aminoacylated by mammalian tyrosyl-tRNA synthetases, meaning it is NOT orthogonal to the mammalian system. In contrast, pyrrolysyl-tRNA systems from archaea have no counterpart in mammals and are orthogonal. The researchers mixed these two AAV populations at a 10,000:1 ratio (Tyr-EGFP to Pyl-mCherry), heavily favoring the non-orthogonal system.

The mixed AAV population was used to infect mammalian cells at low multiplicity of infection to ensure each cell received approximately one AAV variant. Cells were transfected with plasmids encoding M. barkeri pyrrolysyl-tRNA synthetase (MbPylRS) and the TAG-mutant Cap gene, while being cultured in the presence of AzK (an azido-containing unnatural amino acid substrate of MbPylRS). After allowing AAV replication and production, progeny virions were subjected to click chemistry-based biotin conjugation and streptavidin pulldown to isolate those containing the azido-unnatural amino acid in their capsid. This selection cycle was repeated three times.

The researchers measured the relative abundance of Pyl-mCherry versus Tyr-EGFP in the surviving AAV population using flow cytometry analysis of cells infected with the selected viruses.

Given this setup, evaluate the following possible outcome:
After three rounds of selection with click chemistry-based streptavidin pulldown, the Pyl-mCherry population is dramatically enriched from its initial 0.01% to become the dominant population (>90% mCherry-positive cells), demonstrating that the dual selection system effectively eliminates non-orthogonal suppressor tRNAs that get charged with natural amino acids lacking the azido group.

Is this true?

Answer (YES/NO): NO